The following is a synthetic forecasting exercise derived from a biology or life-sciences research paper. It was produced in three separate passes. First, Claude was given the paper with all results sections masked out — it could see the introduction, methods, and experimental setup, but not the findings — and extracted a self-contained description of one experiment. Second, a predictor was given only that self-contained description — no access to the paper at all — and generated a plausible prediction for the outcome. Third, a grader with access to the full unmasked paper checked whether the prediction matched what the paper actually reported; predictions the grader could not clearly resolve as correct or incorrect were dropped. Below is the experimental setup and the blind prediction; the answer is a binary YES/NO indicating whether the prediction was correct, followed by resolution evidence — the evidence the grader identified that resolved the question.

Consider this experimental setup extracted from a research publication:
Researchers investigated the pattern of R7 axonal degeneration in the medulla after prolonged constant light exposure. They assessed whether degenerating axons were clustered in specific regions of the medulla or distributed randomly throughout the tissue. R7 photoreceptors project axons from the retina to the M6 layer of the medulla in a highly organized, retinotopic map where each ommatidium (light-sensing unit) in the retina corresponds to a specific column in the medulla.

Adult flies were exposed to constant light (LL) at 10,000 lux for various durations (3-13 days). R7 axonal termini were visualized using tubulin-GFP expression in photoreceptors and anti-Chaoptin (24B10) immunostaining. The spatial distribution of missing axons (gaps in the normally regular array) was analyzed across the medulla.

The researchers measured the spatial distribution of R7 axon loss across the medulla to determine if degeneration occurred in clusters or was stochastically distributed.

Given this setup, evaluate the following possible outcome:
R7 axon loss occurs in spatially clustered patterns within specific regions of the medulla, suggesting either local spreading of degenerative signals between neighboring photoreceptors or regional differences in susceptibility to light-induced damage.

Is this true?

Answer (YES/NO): NO